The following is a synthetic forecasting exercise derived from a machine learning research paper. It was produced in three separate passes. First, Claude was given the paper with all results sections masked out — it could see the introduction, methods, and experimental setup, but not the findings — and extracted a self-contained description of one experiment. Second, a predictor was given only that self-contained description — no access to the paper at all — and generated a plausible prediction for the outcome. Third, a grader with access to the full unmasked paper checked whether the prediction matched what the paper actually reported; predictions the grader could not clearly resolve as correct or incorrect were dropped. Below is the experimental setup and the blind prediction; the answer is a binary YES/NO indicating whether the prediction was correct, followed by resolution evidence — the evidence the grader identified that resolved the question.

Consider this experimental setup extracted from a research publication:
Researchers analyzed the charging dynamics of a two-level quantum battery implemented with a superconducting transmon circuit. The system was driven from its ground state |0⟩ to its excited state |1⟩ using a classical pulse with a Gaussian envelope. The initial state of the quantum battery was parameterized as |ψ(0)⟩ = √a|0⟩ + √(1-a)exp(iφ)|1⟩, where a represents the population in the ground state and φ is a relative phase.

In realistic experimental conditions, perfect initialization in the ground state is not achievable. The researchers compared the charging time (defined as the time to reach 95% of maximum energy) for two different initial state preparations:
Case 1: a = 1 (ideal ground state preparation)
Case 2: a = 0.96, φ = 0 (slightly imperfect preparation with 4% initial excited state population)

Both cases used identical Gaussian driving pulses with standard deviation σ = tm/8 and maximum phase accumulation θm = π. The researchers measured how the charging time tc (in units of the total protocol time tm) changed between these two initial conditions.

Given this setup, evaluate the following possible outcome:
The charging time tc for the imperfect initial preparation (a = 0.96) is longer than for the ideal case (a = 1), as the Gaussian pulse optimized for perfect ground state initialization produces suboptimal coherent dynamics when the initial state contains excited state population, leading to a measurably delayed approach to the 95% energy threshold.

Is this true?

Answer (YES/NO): YES